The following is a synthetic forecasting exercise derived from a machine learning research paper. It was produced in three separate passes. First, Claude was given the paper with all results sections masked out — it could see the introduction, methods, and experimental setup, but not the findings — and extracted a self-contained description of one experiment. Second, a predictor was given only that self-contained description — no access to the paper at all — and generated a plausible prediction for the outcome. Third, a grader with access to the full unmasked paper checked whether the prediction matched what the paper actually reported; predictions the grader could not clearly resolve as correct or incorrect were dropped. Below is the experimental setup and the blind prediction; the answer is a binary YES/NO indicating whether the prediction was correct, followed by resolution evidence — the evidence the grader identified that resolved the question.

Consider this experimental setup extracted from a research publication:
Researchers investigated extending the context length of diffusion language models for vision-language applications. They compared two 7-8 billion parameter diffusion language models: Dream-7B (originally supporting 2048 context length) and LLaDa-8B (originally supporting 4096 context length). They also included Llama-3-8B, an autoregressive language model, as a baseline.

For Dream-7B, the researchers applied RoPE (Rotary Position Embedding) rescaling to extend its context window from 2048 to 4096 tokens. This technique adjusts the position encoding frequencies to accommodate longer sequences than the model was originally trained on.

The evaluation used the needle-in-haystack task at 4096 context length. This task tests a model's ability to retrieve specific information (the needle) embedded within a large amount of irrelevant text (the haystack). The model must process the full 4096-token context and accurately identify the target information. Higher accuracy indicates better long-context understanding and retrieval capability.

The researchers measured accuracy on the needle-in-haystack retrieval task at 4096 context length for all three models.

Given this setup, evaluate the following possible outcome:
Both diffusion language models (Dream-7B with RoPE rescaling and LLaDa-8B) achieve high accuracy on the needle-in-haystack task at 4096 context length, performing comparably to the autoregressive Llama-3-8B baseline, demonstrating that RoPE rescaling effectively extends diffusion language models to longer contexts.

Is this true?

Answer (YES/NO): NO